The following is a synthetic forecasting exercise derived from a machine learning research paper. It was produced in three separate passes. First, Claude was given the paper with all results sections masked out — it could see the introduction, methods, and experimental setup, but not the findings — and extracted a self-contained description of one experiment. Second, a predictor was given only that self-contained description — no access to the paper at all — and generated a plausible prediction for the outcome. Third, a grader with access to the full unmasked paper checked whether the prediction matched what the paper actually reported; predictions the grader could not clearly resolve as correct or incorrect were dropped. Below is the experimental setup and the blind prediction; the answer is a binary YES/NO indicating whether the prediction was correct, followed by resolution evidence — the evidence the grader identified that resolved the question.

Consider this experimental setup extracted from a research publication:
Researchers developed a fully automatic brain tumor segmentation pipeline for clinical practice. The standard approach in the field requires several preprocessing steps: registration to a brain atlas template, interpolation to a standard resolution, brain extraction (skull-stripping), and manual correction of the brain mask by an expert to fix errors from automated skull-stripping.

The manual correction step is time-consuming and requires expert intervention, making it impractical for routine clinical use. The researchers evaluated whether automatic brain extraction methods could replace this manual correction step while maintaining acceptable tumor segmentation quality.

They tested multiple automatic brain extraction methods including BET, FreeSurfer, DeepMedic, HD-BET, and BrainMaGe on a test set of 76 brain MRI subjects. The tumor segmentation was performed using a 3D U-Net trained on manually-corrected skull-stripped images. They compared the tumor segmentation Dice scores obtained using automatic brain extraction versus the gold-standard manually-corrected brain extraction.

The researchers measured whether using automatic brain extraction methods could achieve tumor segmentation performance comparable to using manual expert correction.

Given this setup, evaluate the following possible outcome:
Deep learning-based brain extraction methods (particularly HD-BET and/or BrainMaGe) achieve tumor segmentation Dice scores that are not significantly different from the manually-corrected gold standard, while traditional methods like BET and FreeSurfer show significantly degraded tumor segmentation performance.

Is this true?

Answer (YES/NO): YES